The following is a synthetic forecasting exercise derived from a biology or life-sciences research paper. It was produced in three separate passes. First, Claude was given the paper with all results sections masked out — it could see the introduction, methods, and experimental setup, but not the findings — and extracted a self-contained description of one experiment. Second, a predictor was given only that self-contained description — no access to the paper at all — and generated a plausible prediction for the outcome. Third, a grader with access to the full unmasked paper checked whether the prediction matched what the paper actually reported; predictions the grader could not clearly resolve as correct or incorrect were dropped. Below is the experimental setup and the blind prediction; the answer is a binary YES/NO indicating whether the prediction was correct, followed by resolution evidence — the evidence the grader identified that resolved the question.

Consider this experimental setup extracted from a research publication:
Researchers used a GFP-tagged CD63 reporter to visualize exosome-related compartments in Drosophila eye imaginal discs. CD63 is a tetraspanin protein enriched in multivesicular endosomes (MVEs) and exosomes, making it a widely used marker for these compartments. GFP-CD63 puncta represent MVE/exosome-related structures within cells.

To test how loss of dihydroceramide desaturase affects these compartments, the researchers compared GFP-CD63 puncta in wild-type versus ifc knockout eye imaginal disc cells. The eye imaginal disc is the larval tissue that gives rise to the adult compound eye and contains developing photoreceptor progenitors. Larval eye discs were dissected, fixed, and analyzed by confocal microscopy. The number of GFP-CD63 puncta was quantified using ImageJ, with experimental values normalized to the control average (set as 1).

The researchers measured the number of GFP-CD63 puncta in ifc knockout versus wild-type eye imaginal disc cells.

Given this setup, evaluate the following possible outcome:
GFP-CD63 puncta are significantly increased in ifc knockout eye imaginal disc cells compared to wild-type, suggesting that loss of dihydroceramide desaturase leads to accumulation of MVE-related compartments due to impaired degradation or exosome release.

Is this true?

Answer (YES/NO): NO